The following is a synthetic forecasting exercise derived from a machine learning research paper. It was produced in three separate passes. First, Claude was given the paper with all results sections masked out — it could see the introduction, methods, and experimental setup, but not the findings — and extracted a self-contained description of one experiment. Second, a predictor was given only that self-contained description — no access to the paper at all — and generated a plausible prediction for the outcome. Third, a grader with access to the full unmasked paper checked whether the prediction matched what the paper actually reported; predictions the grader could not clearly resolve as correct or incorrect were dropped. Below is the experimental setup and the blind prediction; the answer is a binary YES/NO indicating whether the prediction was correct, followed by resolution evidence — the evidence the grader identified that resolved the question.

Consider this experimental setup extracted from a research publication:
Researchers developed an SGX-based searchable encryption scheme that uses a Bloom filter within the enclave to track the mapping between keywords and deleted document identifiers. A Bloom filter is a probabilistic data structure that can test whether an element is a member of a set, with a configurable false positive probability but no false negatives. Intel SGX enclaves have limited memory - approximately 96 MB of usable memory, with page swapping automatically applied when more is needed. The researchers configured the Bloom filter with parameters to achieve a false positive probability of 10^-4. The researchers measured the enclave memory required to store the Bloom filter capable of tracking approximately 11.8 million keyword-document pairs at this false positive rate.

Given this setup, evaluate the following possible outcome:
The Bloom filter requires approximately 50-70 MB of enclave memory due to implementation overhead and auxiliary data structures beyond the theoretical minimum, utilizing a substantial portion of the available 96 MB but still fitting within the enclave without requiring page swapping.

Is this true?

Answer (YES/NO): NO